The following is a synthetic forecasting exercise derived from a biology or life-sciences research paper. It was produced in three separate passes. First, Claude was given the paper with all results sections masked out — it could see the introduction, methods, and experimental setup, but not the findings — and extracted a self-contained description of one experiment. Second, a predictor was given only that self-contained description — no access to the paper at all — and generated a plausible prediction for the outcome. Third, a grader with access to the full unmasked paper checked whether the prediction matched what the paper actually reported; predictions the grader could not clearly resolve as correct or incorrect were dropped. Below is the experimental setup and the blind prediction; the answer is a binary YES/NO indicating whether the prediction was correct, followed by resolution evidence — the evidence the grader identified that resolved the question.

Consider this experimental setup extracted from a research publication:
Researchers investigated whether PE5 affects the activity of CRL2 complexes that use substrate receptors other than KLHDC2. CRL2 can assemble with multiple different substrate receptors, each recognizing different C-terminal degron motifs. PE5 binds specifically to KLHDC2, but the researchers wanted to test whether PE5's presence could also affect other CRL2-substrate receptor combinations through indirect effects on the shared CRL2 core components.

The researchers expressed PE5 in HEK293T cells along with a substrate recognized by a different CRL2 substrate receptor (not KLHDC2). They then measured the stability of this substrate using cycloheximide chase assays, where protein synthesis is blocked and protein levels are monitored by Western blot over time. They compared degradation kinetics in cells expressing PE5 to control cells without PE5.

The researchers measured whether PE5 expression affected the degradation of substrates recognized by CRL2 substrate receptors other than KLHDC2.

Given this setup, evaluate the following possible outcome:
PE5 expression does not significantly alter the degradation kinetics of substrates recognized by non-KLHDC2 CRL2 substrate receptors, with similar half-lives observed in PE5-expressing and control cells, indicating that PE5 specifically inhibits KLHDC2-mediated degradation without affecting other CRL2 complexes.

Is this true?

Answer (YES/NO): NO